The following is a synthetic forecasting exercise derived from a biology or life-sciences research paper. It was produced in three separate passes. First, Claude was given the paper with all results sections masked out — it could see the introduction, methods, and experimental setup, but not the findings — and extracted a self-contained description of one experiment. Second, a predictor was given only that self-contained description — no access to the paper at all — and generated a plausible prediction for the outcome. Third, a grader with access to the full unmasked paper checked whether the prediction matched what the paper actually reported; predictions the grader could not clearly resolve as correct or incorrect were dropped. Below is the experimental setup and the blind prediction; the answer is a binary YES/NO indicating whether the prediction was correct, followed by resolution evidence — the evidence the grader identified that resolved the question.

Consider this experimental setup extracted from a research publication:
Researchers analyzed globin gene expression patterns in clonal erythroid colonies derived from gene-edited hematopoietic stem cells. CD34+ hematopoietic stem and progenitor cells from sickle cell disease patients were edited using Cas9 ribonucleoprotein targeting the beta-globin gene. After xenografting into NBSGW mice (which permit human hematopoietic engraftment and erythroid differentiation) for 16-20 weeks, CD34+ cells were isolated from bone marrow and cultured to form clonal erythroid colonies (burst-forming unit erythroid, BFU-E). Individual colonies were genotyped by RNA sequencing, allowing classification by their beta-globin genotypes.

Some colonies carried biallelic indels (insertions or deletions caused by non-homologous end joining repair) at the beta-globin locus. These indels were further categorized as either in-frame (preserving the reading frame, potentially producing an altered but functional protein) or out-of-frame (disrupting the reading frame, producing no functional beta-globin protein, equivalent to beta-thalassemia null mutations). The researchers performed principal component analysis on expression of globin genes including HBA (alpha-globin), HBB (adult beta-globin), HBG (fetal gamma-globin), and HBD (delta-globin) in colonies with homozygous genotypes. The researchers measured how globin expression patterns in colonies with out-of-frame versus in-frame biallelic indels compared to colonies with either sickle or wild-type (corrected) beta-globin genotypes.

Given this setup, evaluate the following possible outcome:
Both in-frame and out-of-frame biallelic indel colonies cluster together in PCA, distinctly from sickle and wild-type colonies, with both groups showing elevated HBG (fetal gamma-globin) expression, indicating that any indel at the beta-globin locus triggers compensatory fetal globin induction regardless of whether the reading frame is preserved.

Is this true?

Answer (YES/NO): NO